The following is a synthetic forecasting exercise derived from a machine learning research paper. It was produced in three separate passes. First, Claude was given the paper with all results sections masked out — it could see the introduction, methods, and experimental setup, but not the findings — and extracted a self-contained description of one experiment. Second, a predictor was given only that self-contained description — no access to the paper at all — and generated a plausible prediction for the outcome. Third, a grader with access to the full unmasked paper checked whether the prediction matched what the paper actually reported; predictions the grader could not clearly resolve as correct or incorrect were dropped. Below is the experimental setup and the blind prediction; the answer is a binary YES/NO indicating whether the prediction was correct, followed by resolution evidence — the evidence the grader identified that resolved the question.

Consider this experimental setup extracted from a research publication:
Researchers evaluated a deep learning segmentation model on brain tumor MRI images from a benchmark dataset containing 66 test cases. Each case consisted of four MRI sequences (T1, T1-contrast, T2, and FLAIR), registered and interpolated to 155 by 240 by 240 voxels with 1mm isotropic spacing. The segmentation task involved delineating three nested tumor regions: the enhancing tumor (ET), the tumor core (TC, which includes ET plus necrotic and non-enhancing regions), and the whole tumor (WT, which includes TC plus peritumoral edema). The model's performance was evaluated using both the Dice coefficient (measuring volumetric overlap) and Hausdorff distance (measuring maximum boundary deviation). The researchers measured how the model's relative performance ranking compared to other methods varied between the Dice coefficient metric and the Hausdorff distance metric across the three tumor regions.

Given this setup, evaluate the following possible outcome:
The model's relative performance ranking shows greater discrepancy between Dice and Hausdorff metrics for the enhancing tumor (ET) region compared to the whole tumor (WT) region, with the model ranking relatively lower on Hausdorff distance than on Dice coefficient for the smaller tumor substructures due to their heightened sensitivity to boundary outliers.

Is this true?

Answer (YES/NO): NO